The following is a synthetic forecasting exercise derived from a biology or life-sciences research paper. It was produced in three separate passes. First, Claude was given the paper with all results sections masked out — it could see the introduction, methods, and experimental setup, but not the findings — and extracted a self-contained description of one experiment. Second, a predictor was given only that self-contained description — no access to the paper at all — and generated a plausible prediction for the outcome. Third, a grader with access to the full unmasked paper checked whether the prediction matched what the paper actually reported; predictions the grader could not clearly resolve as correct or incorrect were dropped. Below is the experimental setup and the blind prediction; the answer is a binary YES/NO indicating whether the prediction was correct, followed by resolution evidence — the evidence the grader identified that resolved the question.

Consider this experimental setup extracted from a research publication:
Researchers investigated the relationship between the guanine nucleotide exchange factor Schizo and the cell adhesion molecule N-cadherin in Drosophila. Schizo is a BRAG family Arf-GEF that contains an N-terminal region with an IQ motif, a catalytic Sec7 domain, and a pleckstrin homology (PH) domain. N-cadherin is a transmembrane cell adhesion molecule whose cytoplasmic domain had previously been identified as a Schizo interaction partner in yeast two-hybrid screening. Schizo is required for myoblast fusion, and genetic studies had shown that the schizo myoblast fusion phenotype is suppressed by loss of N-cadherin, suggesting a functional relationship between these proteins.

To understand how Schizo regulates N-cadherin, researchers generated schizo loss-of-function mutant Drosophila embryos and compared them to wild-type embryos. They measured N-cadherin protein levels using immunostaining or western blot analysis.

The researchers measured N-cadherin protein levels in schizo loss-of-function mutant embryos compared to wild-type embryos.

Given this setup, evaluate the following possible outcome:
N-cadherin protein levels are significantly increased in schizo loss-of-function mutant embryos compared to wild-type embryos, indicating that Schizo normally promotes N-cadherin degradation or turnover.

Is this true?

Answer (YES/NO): YES